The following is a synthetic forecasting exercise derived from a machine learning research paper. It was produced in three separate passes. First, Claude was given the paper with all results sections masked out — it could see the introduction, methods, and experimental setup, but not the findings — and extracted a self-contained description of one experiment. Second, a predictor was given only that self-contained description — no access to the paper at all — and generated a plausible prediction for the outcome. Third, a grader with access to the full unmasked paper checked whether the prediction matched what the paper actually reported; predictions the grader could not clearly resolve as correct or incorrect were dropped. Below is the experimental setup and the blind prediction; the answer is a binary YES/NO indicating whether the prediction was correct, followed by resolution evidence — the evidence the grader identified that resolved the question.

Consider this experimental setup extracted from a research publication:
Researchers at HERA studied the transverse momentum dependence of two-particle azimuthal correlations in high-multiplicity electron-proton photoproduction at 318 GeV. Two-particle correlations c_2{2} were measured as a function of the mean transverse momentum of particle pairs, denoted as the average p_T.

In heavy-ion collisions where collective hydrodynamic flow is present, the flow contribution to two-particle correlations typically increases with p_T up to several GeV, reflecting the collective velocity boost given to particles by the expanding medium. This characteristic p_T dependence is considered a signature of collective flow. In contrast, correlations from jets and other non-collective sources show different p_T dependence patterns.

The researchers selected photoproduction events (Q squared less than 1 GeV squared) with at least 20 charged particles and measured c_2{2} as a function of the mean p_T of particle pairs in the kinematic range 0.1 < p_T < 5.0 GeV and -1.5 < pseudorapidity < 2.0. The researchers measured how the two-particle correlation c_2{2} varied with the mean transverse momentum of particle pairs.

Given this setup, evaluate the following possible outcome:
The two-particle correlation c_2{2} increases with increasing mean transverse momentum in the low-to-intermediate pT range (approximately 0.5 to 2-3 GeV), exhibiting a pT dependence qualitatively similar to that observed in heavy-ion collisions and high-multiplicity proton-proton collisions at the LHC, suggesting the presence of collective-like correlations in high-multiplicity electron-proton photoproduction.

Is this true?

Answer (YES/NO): NO